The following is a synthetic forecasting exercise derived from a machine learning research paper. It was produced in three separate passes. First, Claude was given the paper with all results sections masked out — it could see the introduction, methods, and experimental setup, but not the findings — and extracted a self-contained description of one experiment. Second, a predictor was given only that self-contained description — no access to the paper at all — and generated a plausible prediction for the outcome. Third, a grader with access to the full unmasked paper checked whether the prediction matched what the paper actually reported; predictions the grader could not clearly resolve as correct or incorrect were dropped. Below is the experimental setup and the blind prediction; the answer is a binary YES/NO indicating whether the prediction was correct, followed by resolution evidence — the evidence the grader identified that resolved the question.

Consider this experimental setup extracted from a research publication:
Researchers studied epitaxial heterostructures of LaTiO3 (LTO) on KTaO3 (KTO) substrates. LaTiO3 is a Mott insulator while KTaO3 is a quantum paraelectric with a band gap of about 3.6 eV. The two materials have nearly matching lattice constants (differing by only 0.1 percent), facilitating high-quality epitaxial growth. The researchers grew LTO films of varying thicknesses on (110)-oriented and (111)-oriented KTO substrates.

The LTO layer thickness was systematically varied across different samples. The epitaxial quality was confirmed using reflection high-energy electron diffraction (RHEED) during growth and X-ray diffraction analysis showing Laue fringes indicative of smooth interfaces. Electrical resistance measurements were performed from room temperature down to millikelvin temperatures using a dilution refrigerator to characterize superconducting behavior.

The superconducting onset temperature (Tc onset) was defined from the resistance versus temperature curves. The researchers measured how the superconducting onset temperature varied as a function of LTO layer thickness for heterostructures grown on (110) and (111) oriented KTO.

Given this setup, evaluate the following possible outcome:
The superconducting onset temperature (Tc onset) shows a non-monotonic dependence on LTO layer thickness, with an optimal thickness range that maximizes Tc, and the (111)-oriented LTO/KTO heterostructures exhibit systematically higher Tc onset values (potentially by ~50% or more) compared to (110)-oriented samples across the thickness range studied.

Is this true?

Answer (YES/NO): NO